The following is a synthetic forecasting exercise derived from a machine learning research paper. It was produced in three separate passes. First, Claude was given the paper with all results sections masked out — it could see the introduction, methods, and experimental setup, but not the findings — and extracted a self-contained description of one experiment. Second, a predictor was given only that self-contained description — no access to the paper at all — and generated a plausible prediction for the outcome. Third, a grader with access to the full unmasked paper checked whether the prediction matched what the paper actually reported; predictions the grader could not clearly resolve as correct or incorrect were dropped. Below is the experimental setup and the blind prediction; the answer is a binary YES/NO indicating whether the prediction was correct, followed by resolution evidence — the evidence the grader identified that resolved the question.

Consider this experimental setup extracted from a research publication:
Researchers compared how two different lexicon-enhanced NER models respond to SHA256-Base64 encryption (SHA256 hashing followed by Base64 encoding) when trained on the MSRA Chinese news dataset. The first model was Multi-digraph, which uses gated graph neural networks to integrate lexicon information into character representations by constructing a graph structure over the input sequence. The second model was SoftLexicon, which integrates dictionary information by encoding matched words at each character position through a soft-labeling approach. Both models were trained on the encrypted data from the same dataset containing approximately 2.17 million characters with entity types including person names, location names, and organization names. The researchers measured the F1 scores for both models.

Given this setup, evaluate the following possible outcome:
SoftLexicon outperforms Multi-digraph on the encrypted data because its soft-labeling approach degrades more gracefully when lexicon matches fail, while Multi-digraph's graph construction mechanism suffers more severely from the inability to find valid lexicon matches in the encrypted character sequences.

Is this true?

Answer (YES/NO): NO